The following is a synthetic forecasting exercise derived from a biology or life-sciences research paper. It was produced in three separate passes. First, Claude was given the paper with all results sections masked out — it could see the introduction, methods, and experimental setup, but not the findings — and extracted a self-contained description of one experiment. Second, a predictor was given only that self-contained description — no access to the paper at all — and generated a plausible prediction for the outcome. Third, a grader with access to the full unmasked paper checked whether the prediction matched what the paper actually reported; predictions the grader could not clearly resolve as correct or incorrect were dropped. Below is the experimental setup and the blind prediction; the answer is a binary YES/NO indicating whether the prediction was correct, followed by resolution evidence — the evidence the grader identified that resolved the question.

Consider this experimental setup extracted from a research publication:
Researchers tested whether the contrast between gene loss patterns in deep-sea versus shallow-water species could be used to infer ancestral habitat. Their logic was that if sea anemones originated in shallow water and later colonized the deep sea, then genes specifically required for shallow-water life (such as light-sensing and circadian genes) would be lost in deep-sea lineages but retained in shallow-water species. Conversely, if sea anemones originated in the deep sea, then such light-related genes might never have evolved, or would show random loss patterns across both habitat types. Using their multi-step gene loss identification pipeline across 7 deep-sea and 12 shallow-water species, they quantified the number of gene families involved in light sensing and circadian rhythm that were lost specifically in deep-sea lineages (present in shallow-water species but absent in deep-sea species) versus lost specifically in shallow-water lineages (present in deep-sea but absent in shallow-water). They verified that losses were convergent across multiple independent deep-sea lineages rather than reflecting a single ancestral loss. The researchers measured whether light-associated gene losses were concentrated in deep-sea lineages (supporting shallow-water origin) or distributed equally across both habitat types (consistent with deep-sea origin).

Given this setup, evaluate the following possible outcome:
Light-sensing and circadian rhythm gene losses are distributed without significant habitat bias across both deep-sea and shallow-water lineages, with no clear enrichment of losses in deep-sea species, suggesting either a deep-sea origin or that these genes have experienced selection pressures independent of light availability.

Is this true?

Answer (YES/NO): NO